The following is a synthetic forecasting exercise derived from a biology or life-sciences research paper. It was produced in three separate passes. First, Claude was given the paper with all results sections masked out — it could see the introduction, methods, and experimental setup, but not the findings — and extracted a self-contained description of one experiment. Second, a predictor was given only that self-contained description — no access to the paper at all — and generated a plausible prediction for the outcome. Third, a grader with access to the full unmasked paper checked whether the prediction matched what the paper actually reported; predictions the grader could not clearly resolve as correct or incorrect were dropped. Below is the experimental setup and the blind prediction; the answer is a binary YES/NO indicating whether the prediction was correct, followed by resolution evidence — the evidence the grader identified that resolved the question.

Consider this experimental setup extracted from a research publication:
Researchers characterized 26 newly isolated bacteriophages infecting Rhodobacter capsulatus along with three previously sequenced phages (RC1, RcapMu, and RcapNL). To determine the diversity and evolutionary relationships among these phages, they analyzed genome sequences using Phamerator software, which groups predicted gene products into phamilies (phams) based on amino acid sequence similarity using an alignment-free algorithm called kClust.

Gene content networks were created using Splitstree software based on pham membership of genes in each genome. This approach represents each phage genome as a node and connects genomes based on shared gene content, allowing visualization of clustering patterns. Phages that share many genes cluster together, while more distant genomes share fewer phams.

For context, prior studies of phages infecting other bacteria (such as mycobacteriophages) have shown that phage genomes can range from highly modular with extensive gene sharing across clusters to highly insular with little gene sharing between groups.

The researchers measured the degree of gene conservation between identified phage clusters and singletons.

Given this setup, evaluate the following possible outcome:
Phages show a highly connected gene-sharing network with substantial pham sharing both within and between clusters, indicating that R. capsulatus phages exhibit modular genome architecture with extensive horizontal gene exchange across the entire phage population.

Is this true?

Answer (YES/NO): NO